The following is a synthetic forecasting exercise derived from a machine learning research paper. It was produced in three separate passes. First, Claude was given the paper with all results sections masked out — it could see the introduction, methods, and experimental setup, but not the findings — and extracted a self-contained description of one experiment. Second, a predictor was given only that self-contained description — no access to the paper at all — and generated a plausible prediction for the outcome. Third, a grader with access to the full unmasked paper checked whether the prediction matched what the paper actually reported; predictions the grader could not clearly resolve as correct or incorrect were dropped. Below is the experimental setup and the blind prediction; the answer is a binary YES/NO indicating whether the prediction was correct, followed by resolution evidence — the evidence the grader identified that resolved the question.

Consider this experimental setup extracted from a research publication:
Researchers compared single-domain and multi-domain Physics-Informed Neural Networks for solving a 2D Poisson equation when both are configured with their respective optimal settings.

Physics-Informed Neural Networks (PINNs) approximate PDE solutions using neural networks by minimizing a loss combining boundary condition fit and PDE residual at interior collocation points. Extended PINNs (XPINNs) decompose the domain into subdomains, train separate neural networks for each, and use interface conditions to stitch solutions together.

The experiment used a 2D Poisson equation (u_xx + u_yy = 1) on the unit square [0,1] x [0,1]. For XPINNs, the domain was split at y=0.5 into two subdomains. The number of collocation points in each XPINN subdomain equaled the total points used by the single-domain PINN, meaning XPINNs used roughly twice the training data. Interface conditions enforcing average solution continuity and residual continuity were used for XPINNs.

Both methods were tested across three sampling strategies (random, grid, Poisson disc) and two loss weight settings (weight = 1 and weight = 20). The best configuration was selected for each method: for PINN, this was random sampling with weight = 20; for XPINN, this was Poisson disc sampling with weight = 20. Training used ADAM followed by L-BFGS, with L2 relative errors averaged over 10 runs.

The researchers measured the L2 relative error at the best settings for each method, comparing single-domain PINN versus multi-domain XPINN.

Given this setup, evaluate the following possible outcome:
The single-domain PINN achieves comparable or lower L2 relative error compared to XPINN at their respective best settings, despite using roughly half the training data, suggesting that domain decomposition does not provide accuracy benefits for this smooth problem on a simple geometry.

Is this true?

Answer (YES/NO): YES